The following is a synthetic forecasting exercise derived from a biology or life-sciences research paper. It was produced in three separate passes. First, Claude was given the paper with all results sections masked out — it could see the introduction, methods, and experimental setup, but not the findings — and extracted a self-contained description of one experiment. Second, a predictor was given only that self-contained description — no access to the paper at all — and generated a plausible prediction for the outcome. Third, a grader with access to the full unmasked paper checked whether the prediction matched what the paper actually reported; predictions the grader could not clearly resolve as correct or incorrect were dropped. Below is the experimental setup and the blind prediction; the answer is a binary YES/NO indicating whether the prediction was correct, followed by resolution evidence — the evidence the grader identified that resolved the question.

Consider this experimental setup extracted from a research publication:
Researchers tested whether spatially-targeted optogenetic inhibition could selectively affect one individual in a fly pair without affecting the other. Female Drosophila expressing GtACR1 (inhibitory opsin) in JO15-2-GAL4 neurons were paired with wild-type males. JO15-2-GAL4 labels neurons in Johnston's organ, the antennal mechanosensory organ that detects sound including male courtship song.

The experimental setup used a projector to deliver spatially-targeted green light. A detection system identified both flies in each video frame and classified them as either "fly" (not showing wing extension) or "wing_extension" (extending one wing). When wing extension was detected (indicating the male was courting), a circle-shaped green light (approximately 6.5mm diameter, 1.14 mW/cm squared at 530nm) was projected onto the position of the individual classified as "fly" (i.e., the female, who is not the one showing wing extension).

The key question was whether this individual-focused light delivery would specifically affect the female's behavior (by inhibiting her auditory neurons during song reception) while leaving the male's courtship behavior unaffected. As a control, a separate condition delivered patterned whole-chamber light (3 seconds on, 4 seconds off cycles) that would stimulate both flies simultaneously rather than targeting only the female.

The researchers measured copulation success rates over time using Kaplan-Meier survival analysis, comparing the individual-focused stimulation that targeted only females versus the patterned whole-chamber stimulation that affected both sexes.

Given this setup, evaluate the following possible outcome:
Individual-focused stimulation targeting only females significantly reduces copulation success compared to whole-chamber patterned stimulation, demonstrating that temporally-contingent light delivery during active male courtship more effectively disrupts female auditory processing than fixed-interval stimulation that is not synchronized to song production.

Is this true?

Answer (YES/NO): YES